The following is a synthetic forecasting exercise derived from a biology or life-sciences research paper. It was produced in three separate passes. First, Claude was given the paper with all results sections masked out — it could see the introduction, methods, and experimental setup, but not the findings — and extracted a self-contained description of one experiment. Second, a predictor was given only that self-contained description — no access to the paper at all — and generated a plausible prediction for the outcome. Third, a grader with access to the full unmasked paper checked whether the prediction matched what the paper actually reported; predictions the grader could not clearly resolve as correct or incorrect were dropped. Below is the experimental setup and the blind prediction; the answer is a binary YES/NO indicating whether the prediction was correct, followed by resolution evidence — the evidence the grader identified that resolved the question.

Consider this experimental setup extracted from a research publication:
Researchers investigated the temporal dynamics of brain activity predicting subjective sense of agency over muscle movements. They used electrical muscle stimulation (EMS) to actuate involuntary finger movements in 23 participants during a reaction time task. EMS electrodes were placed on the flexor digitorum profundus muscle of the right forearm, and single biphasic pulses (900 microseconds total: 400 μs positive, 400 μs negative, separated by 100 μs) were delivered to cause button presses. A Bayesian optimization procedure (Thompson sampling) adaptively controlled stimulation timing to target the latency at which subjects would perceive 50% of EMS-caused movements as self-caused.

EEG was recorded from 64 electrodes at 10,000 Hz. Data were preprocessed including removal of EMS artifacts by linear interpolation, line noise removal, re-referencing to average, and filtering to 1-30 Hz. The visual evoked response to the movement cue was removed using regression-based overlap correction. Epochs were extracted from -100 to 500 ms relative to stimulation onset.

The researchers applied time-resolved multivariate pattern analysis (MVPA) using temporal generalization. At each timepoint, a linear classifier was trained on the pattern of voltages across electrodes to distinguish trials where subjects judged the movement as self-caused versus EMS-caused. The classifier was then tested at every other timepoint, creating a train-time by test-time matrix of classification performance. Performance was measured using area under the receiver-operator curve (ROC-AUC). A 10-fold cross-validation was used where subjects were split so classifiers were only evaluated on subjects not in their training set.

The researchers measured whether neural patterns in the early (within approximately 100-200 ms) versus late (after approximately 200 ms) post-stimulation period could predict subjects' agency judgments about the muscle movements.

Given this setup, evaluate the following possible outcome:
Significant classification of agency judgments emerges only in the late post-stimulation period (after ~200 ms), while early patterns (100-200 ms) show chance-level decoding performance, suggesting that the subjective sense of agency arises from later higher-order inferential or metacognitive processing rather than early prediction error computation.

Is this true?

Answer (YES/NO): NO